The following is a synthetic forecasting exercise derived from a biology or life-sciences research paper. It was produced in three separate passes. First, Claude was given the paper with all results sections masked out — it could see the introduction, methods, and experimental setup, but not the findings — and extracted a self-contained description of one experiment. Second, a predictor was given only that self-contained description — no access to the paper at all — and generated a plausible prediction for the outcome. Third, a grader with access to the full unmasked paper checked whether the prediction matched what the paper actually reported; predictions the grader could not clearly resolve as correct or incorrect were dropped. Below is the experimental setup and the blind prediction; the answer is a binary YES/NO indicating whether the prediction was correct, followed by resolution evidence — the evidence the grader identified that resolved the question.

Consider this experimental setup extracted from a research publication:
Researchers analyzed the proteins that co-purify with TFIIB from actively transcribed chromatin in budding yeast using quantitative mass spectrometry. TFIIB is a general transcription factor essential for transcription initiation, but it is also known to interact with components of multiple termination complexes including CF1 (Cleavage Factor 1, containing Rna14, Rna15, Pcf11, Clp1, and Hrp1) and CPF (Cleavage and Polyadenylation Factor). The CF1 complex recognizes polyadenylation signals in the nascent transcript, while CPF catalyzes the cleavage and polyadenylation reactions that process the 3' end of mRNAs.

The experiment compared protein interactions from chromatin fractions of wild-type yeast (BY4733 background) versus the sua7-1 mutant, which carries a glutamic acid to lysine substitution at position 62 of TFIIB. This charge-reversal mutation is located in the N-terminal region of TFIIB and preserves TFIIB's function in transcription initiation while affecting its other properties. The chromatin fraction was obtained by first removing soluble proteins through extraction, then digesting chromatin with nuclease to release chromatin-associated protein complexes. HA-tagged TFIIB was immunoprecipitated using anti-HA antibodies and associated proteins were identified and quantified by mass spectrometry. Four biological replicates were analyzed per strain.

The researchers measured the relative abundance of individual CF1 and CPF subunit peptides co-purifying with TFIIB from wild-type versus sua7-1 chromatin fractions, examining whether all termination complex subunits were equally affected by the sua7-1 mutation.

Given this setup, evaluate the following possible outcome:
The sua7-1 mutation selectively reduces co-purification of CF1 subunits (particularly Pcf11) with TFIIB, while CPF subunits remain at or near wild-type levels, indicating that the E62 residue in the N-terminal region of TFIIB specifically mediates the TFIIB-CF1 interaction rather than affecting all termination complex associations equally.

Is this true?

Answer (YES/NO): NO